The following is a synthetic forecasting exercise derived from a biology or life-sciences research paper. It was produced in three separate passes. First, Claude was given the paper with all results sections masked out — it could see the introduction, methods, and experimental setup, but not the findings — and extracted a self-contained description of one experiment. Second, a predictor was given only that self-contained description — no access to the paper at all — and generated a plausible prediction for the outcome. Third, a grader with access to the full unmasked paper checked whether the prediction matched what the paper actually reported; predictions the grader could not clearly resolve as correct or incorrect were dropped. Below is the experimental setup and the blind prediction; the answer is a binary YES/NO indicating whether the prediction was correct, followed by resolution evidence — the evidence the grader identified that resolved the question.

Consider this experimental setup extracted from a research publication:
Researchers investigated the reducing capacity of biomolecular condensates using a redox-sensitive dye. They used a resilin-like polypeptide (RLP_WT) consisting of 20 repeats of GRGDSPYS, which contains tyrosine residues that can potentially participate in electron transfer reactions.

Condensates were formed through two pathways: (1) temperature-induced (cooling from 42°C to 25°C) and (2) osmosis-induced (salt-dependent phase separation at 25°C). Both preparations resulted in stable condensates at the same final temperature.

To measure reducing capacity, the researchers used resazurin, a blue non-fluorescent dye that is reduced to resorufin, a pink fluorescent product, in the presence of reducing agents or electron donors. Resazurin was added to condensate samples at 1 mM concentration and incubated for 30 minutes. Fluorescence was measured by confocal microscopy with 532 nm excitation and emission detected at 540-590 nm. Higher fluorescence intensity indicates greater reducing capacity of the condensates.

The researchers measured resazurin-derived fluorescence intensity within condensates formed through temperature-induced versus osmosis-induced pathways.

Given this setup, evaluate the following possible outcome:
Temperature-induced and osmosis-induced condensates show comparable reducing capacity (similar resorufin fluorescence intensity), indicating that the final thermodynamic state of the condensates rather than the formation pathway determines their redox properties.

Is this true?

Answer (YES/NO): NO